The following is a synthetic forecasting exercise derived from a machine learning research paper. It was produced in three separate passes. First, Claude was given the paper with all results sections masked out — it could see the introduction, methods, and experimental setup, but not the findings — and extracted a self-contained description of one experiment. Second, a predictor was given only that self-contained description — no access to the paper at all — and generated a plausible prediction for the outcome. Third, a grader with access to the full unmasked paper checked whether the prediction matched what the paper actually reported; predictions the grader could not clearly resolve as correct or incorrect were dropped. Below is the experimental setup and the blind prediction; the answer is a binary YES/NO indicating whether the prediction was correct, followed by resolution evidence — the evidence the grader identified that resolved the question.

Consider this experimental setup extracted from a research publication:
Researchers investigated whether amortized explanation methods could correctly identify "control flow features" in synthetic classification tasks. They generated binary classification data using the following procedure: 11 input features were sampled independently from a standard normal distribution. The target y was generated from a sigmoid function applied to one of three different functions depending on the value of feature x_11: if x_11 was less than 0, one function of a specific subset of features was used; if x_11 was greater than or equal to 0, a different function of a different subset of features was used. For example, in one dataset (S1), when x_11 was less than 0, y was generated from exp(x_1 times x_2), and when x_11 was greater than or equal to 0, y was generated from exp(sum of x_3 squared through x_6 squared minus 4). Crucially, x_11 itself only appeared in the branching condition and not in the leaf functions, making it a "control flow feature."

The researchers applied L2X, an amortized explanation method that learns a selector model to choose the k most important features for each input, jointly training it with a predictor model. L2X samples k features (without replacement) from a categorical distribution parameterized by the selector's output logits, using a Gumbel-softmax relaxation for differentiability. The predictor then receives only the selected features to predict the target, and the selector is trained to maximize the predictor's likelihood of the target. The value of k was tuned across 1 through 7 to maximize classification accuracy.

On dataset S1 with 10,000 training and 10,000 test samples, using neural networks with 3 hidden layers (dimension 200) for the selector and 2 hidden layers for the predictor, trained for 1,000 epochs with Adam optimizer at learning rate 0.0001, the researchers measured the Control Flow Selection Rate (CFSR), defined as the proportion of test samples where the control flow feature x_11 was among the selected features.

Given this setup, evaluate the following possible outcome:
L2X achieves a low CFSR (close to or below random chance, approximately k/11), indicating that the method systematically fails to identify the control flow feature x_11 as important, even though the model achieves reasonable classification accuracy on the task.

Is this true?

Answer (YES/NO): YES